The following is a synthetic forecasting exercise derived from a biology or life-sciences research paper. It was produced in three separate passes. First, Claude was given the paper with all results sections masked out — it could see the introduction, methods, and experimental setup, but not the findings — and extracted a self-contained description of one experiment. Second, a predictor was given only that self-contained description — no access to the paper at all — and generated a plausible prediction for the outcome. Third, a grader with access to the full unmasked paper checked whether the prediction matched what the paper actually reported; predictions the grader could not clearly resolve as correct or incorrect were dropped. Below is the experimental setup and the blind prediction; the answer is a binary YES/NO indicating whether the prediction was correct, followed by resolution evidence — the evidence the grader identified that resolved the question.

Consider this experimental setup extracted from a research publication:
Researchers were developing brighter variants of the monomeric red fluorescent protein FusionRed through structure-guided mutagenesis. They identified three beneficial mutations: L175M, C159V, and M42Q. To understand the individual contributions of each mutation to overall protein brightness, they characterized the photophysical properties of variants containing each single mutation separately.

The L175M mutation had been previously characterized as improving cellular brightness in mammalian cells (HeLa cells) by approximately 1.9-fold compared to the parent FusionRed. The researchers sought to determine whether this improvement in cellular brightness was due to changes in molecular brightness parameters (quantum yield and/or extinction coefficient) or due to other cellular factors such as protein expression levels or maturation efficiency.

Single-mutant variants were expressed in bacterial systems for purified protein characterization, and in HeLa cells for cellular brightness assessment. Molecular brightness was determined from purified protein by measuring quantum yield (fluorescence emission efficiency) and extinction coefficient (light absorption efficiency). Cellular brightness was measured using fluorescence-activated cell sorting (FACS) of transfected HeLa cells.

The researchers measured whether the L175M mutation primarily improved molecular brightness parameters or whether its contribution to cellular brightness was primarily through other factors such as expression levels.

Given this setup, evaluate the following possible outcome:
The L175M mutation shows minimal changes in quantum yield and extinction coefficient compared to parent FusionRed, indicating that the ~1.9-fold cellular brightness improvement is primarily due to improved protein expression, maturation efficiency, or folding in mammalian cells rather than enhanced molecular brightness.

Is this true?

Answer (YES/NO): YES